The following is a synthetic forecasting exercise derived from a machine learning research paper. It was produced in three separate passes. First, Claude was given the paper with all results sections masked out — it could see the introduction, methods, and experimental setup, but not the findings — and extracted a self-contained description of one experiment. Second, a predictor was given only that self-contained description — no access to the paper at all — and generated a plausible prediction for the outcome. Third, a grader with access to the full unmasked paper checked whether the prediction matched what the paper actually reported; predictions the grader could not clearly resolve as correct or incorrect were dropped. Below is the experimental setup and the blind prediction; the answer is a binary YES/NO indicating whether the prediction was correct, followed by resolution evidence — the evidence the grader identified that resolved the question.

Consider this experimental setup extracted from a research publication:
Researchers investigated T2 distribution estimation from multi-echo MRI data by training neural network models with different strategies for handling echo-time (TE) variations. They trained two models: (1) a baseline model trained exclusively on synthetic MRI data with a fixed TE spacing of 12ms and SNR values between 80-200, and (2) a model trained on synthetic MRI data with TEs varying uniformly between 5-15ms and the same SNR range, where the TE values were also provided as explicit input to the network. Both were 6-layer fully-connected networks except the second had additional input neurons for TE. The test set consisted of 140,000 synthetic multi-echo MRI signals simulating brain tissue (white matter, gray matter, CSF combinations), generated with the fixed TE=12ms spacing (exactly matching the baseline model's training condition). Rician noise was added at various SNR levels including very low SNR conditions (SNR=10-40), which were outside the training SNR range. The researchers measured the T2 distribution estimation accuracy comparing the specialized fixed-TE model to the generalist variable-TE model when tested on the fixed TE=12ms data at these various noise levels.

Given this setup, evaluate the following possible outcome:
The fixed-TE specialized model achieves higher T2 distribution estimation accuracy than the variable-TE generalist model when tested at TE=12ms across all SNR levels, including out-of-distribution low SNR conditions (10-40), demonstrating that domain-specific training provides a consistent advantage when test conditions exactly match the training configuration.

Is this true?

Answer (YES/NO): NO